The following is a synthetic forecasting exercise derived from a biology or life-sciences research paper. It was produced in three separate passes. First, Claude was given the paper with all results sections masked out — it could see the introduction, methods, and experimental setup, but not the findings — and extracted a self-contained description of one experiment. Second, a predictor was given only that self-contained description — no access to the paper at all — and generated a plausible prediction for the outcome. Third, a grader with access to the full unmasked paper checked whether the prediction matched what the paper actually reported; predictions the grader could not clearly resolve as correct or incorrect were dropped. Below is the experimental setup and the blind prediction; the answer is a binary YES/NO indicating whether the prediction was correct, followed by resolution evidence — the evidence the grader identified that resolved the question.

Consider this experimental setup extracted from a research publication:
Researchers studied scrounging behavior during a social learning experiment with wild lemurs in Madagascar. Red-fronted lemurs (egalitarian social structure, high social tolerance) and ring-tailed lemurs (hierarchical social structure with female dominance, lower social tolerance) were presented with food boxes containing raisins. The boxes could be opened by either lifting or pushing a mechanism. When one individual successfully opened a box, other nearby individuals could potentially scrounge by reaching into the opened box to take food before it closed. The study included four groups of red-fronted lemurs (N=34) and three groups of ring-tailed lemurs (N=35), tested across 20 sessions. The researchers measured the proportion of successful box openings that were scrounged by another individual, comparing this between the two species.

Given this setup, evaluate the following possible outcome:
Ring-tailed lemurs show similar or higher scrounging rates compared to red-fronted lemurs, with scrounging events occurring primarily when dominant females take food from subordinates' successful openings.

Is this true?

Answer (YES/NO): NO